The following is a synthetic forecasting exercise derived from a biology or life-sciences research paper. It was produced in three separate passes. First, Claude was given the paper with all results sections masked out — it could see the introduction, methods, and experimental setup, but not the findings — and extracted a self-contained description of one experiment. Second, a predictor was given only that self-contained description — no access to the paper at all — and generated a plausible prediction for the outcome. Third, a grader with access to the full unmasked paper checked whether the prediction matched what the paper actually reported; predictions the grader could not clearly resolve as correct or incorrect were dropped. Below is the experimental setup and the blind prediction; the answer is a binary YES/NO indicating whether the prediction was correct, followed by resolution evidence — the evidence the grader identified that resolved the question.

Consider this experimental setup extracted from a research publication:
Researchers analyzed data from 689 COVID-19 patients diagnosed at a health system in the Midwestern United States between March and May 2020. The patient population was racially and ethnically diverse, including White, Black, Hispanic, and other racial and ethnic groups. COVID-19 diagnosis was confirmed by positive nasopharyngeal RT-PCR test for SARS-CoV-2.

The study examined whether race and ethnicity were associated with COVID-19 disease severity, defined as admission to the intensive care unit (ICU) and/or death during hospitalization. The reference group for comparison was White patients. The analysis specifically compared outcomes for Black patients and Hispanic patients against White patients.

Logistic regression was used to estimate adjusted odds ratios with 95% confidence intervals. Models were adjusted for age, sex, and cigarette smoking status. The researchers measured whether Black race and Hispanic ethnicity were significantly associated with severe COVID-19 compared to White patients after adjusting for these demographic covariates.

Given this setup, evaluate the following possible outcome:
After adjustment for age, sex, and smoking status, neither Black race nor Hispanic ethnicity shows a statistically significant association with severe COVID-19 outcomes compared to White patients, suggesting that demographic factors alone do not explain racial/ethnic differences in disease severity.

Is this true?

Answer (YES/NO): NO